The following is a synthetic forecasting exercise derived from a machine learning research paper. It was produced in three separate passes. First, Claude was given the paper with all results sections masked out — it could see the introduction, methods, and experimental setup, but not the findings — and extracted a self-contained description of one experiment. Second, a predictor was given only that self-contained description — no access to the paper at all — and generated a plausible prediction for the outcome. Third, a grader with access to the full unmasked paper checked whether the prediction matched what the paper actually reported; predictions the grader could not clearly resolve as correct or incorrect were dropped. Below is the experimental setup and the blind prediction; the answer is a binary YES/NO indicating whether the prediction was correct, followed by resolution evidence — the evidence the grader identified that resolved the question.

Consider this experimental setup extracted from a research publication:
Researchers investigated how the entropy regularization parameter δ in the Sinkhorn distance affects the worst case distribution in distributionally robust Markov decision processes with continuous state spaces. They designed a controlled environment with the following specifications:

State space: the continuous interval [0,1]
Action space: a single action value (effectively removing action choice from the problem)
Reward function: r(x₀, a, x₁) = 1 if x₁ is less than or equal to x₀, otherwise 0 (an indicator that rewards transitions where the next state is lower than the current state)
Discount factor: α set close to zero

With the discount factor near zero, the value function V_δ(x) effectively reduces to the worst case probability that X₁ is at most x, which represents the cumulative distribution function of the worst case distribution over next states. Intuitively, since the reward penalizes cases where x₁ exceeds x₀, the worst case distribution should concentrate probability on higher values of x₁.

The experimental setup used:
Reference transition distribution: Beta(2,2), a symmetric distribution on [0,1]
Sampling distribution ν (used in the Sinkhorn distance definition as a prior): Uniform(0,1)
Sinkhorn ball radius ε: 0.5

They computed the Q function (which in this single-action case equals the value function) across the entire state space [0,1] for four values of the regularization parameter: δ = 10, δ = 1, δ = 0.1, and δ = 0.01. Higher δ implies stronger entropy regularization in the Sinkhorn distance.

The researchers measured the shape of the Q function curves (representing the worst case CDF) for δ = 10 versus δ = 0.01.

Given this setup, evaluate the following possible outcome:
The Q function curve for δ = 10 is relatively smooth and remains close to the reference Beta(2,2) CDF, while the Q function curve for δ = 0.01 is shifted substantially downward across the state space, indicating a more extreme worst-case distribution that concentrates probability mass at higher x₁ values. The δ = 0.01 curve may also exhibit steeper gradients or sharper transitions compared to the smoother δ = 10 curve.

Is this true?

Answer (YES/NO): NO